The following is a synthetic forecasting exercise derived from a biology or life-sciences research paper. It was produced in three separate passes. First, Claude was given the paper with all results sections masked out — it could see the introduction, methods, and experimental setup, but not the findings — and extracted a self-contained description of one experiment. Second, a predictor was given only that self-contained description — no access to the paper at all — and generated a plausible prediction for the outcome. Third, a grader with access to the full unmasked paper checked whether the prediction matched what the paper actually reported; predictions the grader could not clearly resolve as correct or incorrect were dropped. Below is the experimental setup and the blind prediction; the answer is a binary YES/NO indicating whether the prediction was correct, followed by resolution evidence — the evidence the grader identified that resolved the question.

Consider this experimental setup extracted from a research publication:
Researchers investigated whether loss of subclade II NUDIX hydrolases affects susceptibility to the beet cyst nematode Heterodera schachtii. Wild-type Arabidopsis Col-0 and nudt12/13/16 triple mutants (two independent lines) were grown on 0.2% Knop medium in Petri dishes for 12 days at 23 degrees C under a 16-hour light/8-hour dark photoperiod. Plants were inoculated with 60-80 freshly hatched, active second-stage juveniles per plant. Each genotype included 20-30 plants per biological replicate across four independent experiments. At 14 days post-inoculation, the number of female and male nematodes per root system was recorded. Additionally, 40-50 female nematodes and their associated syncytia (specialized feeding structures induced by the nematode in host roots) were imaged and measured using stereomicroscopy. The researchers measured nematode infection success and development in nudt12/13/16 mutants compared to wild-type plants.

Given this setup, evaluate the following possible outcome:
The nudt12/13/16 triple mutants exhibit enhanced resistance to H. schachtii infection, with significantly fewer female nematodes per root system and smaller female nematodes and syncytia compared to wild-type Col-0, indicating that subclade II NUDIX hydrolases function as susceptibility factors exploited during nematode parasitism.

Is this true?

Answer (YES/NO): NO